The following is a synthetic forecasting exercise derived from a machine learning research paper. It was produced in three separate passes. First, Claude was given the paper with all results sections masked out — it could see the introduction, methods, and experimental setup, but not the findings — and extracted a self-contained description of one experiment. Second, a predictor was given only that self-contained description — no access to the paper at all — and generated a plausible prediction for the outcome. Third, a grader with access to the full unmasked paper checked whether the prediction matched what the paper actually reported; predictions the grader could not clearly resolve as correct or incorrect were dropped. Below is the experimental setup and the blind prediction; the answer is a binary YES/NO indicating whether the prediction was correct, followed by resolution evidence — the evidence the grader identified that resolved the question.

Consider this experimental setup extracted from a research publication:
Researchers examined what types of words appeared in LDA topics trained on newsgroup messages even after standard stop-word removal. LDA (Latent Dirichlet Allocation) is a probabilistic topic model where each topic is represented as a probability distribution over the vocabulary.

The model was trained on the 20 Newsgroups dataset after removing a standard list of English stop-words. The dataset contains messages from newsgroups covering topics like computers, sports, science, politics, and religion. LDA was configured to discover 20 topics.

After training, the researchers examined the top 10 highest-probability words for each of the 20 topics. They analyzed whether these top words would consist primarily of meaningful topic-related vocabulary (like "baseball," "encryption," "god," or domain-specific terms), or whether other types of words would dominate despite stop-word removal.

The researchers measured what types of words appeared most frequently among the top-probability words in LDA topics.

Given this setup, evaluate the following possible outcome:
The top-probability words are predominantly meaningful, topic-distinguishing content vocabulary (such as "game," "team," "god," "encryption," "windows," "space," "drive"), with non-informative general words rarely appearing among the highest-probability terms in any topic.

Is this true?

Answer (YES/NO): NO